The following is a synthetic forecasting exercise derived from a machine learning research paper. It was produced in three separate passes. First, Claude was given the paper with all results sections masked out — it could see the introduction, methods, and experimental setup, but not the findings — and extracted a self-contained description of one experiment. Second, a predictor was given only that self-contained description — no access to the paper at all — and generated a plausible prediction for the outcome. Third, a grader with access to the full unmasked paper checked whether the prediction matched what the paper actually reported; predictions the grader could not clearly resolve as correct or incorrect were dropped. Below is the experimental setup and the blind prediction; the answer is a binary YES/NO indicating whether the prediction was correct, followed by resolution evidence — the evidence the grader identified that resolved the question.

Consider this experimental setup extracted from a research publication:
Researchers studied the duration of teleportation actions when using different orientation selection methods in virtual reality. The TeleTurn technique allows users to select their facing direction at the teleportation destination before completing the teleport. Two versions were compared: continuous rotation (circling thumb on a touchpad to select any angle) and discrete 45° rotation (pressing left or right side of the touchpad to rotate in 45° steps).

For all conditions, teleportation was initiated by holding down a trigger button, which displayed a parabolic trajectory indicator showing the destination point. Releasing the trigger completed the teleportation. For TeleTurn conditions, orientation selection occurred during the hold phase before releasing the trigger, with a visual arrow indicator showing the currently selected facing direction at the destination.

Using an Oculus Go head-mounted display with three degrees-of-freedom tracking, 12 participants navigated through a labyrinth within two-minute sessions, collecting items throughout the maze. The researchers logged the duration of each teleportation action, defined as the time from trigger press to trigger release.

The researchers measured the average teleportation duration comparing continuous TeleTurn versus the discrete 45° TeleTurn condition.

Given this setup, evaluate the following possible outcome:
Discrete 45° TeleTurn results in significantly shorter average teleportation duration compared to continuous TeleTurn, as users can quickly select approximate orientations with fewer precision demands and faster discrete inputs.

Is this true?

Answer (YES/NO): NO